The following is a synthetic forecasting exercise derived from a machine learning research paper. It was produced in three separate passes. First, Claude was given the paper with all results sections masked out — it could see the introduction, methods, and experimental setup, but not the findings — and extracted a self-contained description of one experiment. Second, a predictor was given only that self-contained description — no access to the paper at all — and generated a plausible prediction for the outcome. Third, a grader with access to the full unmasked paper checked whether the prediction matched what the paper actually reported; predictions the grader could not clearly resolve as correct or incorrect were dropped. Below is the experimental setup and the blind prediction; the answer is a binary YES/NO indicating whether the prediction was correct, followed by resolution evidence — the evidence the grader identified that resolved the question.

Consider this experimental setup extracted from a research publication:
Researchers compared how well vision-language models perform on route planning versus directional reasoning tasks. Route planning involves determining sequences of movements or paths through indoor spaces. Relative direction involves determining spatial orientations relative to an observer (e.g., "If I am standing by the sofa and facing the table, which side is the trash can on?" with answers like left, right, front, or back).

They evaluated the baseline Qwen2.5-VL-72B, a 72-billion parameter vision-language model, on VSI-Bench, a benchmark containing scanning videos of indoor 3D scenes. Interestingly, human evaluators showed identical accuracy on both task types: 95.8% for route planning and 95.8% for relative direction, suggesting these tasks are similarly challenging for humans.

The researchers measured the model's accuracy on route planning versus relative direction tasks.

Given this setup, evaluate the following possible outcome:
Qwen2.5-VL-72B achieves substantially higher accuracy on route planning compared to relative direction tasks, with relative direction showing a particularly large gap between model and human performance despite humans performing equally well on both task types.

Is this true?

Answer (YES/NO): NO